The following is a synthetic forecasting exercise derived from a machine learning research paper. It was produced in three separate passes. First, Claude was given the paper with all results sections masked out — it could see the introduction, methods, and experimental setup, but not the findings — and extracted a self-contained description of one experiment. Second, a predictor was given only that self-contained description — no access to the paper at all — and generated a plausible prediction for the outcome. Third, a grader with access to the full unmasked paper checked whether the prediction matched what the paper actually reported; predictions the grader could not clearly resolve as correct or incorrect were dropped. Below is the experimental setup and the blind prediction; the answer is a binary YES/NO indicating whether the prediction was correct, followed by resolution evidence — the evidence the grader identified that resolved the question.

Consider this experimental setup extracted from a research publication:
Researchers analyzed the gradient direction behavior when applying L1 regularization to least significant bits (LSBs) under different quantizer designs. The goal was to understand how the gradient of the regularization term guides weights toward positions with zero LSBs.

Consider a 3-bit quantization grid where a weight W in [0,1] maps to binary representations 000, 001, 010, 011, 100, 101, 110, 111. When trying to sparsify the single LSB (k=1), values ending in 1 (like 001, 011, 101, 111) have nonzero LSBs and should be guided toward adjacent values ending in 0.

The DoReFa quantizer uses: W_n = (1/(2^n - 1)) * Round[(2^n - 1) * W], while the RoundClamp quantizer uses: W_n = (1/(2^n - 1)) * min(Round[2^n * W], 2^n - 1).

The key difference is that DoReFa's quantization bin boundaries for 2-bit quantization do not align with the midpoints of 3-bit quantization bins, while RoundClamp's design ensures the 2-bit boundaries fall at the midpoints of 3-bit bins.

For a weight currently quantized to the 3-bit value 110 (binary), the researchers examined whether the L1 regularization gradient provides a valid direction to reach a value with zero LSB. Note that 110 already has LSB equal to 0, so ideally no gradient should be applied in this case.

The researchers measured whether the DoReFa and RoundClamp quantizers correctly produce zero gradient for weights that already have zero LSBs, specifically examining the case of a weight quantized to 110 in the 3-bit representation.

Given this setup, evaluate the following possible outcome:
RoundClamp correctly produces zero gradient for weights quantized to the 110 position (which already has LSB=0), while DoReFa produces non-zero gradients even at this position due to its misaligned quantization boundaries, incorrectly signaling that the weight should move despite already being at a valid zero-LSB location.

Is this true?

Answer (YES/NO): YES